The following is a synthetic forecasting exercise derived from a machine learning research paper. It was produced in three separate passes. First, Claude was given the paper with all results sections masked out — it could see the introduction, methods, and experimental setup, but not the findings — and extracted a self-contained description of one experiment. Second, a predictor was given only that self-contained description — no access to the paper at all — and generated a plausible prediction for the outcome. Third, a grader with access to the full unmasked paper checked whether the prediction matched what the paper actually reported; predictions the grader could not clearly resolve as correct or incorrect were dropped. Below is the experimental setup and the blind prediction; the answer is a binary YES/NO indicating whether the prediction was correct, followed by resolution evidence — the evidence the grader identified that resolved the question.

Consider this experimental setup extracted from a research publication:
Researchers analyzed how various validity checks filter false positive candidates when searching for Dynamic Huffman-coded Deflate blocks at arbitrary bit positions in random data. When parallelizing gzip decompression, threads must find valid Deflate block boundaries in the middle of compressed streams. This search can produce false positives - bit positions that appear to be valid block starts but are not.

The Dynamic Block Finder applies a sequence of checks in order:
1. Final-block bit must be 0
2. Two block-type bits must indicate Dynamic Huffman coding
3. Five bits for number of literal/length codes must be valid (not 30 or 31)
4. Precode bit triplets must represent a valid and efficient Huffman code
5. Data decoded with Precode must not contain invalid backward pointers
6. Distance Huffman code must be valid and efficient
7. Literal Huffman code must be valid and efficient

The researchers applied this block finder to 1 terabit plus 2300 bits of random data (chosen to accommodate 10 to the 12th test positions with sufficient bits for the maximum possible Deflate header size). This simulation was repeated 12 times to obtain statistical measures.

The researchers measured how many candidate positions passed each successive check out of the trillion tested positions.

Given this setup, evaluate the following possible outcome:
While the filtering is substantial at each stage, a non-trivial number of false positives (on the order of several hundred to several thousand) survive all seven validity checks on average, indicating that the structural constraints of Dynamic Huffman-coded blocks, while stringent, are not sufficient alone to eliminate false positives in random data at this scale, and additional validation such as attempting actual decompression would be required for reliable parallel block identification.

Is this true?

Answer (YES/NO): YES